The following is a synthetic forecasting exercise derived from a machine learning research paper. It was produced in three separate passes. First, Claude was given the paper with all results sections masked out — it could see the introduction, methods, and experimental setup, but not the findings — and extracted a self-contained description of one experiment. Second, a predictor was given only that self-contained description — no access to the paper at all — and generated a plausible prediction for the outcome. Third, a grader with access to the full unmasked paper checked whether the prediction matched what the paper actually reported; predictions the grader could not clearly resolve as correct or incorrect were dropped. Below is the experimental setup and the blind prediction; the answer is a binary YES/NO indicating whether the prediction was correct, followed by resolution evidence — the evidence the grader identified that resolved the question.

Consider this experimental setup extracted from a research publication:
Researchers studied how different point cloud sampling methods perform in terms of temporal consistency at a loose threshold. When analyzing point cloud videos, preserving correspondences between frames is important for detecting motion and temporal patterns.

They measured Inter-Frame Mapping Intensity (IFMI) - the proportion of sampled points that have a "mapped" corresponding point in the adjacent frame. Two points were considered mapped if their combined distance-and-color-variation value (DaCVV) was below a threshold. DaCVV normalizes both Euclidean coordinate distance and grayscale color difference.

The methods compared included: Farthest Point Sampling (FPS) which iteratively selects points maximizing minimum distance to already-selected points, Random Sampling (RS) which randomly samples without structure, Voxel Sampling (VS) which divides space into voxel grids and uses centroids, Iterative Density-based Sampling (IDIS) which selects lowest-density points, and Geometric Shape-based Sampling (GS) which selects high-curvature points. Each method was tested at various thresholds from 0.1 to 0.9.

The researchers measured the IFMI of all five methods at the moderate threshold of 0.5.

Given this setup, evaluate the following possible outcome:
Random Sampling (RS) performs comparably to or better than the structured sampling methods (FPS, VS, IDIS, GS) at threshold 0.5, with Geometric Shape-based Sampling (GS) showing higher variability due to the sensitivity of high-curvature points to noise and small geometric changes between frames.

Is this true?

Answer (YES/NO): NO